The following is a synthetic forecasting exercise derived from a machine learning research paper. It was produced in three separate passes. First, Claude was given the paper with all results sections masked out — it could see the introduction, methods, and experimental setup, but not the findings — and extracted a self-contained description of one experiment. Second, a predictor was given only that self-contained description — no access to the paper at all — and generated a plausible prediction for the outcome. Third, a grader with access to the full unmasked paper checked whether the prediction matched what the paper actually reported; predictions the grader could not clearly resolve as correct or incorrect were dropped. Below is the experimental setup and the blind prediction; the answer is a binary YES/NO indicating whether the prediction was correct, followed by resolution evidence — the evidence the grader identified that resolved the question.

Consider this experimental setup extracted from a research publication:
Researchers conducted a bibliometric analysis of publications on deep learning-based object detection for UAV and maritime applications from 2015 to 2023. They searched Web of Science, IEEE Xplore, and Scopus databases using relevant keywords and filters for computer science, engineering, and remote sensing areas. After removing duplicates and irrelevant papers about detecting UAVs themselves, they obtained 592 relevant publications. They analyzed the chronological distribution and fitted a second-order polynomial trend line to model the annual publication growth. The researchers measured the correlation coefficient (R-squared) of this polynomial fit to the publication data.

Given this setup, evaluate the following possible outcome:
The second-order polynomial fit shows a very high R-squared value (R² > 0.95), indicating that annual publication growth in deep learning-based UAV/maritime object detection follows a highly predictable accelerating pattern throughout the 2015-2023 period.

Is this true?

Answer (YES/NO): YES